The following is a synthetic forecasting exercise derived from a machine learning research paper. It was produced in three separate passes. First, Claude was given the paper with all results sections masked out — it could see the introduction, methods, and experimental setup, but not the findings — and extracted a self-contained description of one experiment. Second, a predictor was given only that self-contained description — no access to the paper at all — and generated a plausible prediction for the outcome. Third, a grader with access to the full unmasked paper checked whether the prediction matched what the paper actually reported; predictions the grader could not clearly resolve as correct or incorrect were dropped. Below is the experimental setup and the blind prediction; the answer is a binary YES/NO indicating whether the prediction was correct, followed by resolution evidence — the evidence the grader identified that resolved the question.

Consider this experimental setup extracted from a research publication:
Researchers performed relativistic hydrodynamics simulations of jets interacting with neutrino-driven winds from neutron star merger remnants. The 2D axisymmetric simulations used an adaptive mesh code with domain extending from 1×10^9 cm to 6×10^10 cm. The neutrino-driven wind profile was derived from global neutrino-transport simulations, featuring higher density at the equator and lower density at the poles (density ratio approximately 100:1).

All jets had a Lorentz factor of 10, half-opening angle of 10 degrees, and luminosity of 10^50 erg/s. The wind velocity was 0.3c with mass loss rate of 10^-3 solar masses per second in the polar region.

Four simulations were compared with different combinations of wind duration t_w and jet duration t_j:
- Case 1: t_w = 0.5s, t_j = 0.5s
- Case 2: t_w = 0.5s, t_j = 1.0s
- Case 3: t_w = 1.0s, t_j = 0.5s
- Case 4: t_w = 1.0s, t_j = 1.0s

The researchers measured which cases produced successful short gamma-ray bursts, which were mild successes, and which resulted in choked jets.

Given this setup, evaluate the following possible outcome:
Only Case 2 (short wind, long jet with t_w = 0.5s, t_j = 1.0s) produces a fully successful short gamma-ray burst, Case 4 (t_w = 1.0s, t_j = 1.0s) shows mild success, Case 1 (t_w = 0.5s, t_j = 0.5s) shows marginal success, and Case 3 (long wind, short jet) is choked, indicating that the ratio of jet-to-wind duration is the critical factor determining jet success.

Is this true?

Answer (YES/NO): NO